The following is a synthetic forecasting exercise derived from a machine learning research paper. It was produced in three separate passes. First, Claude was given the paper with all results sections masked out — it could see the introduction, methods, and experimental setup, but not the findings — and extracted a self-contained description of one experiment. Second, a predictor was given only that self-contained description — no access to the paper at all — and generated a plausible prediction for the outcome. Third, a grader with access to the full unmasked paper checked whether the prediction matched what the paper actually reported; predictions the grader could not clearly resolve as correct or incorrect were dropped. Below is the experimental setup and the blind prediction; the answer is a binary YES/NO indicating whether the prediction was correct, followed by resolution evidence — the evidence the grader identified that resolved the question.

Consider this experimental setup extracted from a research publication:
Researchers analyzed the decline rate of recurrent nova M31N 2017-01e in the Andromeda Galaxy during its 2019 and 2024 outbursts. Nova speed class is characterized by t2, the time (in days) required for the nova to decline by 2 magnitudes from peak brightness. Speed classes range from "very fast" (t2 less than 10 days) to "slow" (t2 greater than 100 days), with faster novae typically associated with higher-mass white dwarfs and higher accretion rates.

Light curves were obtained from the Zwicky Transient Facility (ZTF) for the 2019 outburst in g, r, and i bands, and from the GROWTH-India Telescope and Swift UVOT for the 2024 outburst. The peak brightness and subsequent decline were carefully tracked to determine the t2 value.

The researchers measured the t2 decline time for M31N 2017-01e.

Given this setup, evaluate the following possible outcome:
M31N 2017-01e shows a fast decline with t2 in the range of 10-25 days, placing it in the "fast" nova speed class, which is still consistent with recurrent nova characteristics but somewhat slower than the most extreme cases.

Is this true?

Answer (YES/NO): NO